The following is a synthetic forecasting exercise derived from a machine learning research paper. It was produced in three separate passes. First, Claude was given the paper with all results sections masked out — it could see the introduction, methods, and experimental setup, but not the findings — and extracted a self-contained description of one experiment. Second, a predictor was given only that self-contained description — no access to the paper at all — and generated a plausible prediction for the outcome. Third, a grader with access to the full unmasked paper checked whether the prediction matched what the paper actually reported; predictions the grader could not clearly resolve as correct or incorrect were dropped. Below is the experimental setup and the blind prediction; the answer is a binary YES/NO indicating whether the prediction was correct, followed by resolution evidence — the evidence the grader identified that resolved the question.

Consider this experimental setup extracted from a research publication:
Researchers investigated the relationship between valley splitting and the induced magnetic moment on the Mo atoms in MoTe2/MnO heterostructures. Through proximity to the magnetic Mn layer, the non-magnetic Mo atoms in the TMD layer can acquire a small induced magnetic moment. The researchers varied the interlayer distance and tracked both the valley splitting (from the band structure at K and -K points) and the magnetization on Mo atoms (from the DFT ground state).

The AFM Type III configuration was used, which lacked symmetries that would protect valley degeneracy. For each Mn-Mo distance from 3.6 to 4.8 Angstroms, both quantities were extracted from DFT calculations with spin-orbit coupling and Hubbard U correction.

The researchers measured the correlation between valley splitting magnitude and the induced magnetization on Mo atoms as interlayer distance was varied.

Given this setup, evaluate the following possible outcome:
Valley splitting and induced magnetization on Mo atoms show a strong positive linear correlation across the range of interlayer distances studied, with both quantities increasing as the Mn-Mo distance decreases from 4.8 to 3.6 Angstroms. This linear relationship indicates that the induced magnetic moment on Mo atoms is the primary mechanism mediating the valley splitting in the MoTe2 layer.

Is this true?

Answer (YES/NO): NO